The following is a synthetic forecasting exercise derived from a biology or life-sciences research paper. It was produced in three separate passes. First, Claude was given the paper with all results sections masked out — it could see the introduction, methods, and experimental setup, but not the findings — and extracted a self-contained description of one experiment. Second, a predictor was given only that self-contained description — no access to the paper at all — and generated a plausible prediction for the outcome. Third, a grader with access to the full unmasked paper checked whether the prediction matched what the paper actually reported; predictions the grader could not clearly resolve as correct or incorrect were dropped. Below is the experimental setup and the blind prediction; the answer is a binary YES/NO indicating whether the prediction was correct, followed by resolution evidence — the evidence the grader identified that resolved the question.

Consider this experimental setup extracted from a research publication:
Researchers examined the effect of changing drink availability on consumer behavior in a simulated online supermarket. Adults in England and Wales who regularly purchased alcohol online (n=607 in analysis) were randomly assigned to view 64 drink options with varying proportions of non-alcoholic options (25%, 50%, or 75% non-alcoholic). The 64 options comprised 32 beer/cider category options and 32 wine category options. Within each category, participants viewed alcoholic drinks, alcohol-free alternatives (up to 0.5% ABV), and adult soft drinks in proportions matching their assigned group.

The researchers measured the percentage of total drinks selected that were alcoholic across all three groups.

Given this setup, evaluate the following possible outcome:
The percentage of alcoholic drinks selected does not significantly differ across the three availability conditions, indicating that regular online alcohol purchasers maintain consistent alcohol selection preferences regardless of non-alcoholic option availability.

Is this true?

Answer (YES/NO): NO